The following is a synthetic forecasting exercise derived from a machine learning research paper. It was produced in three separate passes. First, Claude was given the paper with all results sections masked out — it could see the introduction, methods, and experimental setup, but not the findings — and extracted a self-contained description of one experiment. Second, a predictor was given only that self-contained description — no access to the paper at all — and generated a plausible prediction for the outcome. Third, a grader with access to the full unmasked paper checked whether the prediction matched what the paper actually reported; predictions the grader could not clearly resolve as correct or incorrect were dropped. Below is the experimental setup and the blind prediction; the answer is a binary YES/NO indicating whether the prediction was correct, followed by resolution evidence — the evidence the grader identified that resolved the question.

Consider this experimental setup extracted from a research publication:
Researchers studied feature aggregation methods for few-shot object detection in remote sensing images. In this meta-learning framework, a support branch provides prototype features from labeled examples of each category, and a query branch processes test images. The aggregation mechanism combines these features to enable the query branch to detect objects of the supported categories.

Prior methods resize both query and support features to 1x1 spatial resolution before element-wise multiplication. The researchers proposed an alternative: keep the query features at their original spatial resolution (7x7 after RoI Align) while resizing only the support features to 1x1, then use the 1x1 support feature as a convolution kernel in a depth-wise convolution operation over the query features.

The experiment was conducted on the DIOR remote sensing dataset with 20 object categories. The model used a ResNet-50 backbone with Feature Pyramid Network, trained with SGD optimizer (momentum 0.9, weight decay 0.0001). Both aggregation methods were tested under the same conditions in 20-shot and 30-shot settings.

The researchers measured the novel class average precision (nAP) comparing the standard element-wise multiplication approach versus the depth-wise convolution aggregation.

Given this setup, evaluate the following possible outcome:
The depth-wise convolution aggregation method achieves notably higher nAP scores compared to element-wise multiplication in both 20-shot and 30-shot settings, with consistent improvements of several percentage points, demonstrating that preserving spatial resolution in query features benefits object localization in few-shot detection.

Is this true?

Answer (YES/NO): NO